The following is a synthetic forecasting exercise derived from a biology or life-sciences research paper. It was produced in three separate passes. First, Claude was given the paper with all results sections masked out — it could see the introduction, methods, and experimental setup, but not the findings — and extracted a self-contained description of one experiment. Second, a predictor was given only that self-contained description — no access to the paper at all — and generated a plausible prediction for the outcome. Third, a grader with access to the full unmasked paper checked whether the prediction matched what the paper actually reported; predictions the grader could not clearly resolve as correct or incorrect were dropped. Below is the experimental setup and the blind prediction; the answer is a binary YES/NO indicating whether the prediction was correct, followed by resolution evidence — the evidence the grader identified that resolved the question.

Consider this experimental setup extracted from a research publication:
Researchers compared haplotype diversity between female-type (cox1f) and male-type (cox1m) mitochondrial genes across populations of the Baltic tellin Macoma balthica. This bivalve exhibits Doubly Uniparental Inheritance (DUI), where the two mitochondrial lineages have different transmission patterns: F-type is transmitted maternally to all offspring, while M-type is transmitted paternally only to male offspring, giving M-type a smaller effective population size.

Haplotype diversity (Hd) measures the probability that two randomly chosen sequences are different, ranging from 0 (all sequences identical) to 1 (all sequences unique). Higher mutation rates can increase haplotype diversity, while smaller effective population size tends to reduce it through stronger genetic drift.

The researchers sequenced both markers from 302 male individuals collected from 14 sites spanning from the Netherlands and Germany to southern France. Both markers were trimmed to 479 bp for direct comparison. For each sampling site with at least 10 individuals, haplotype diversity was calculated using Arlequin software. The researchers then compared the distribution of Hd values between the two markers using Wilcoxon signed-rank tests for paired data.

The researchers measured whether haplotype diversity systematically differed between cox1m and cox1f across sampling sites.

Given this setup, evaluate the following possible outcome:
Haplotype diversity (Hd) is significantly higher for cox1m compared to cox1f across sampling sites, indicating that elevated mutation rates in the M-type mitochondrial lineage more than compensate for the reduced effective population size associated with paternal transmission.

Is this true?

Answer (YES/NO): NO